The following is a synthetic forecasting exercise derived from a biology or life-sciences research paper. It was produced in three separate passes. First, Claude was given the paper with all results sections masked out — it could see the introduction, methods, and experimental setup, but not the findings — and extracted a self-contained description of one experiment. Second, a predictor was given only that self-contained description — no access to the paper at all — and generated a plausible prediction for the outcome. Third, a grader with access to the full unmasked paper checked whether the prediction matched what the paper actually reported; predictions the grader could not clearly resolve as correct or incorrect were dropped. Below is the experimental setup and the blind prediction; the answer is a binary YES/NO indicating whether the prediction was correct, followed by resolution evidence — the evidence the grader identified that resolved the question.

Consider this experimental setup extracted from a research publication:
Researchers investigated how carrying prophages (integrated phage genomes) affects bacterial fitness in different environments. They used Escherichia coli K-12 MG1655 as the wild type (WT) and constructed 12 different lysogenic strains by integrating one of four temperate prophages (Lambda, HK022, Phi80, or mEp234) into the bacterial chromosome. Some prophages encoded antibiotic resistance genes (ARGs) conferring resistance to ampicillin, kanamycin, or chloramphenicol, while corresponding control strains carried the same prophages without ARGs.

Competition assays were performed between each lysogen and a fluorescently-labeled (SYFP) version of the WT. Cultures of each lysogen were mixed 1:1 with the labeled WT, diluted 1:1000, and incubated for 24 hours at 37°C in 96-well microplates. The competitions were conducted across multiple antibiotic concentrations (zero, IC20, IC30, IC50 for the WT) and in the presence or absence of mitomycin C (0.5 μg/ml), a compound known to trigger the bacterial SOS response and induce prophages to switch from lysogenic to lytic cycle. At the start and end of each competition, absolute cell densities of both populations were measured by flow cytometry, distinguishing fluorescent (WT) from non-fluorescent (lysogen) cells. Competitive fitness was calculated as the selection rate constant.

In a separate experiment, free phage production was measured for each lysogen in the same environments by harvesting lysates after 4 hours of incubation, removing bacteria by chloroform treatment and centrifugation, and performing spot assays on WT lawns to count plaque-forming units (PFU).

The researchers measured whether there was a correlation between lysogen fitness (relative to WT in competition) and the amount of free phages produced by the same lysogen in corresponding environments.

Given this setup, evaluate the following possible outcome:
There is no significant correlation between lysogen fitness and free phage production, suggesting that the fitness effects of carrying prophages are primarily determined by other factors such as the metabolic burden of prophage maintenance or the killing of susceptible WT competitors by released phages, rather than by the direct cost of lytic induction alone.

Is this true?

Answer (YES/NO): NO